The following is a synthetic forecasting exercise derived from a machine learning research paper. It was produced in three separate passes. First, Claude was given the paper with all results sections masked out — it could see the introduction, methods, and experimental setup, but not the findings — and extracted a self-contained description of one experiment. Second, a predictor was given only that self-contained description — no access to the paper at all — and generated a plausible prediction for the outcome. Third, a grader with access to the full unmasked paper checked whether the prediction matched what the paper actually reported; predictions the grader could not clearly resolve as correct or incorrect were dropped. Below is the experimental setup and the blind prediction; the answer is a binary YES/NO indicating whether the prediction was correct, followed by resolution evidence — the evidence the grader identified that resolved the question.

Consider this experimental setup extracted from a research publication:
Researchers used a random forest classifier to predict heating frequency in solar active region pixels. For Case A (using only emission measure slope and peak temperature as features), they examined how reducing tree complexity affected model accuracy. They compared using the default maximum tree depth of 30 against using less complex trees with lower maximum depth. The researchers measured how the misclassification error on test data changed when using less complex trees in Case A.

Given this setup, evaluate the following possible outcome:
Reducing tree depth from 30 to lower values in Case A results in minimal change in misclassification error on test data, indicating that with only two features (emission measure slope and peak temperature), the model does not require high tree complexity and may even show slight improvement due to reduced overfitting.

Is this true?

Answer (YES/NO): NO